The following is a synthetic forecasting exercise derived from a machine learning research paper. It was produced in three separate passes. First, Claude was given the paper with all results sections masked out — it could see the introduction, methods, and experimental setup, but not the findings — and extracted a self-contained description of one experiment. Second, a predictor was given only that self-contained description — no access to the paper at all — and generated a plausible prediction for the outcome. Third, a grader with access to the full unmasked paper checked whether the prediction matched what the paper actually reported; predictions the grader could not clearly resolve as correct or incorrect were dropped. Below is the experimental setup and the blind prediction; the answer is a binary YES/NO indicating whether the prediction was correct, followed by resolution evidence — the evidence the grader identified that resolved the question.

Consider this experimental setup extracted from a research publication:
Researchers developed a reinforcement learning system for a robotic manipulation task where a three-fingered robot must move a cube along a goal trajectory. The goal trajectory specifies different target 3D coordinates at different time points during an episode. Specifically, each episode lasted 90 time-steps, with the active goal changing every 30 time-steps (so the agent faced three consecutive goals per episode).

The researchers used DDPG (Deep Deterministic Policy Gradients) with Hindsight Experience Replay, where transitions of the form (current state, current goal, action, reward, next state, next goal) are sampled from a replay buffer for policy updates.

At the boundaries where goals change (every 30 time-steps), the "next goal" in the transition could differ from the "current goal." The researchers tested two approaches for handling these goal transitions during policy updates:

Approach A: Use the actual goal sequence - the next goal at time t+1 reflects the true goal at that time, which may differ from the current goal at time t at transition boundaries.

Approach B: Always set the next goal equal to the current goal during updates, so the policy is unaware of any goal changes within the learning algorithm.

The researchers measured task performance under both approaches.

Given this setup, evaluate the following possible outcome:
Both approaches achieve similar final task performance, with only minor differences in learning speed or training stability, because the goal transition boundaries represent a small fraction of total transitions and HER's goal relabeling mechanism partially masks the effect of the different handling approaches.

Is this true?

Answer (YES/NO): NO